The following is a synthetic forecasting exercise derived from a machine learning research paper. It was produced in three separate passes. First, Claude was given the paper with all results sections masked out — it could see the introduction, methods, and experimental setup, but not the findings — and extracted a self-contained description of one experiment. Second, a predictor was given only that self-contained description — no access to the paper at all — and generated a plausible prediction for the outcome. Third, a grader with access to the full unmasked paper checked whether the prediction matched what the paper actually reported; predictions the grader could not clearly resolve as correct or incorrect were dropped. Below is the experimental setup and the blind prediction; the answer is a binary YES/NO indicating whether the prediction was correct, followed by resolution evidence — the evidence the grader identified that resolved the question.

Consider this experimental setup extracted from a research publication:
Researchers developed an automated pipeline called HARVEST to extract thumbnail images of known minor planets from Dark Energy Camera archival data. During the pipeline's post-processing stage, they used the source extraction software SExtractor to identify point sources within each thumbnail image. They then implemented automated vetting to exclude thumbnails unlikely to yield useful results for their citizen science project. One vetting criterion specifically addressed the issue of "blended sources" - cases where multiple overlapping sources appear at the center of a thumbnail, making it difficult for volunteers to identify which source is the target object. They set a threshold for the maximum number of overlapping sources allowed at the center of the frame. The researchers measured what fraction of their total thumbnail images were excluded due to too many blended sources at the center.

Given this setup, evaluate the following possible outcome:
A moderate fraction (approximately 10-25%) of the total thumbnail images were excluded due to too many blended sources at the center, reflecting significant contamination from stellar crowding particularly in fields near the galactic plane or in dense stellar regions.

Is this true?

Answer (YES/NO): NO